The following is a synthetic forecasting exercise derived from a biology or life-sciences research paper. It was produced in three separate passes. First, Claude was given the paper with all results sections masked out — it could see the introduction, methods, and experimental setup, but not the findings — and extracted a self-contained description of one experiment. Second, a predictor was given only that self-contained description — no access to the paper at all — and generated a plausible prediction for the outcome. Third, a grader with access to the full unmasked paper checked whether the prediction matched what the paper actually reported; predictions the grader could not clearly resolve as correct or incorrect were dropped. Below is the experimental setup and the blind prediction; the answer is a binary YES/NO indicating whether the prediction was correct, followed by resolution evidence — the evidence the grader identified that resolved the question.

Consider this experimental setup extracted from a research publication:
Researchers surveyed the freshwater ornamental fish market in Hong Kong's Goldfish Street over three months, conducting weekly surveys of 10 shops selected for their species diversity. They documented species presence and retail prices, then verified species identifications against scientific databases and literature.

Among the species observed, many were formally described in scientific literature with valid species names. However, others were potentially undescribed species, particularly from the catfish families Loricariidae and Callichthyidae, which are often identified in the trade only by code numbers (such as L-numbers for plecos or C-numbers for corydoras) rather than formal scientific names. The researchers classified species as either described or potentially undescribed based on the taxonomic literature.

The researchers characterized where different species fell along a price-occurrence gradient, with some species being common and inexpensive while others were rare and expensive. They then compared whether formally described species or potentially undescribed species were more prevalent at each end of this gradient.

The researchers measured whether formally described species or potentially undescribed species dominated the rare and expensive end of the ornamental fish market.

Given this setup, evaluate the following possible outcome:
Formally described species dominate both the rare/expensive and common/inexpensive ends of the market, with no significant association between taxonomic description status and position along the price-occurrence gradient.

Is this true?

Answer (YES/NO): NO